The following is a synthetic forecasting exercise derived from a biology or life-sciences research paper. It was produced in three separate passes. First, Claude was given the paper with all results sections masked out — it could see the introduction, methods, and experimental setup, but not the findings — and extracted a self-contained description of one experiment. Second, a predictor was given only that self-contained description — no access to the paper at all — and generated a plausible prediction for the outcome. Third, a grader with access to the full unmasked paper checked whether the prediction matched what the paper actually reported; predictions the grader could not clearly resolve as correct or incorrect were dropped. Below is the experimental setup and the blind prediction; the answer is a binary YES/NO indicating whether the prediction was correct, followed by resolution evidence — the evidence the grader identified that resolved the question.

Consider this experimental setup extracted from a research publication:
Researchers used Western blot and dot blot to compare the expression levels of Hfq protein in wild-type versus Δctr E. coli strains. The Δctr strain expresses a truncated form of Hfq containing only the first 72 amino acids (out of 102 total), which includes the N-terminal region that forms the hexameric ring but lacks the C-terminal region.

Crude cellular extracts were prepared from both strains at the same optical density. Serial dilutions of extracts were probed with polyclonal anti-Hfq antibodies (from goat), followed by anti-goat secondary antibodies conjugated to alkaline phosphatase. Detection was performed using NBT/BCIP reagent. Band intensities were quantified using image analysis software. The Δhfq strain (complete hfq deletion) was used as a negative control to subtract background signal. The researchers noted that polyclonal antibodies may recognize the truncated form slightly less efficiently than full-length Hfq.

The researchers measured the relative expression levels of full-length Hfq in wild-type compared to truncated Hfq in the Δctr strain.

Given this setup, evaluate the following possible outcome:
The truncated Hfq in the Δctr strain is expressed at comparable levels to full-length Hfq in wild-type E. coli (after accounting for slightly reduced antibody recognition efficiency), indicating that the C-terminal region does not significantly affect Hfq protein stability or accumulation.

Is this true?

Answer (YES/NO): YES